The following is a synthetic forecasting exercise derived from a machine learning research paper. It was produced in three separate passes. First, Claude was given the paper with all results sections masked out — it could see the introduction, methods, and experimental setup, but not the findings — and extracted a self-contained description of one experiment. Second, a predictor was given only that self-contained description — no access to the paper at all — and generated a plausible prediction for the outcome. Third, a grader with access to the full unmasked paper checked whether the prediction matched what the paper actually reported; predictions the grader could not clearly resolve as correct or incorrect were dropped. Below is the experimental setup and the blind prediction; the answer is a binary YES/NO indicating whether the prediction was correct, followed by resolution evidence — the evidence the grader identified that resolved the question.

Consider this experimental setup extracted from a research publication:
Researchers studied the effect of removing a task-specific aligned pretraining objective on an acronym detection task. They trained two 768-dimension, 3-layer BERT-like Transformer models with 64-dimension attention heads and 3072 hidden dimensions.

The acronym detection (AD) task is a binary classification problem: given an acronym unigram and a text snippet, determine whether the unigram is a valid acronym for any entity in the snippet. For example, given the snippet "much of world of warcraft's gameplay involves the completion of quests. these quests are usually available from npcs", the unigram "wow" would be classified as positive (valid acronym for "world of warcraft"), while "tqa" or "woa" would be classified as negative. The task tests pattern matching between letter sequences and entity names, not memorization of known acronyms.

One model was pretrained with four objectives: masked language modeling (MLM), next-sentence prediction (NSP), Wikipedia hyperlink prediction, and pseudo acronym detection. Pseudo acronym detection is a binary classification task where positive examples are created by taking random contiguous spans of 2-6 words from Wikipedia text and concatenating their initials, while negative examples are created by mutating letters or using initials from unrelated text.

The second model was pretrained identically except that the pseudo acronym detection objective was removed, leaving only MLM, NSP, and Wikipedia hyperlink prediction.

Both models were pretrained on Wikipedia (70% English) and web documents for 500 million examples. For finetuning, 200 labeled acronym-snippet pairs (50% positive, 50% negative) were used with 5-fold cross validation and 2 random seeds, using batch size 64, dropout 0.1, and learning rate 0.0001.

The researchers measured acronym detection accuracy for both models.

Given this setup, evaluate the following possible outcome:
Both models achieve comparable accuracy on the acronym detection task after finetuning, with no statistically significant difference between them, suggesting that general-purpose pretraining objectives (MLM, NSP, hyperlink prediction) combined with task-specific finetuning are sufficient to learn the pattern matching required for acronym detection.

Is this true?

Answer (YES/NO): NO